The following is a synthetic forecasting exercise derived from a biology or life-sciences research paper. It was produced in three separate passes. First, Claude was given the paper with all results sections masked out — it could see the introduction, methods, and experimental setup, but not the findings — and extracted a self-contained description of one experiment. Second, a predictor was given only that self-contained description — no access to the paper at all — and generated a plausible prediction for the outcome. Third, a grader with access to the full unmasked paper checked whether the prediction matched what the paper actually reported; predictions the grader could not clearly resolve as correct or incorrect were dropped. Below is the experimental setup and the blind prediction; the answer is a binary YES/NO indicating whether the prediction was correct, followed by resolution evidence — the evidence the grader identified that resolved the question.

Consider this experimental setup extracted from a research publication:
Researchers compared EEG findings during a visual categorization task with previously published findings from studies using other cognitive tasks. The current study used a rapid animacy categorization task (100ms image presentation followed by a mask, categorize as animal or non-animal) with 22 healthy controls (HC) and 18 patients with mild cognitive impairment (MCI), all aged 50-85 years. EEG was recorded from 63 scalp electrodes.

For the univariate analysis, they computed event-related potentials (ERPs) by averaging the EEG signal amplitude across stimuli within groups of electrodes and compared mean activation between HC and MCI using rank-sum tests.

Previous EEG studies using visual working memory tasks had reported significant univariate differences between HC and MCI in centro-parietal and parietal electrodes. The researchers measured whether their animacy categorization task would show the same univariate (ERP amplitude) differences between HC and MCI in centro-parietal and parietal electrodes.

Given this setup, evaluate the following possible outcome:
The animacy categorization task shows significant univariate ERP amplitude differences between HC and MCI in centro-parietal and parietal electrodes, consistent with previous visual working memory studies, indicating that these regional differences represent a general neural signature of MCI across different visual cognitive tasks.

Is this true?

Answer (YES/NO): NO